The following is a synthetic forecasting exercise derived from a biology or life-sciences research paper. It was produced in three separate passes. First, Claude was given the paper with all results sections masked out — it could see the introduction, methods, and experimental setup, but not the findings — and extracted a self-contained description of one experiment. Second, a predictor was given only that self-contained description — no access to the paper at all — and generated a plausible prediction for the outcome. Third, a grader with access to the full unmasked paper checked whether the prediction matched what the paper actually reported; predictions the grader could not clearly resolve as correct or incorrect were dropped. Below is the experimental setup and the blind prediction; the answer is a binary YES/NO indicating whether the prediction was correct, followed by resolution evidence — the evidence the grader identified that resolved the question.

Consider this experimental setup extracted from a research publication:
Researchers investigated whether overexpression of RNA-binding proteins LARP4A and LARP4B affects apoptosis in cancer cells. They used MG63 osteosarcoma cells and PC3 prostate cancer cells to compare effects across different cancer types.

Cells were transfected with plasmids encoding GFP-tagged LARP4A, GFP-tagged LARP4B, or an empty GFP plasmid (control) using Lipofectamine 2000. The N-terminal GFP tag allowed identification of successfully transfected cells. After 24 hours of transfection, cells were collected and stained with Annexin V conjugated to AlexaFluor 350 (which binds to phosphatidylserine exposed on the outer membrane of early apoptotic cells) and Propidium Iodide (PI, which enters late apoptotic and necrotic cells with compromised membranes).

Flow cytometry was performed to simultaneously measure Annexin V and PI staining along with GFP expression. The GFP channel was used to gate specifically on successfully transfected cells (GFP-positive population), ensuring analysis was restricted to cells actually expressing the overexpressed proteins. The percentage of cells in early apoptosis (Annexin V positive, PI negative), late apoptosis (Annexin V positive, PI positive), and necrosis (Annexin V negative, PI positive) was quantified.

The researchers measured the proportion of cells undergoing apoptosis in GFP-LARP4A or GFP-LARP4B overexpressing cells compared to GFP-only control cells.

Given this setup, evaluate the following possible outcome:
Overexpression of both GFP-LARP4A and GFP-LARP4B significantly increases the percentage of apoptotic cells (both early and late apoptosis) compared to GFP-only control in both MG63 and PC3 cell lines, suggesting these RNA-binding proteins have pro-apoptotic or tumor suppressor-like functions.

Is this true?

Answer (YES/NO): NO